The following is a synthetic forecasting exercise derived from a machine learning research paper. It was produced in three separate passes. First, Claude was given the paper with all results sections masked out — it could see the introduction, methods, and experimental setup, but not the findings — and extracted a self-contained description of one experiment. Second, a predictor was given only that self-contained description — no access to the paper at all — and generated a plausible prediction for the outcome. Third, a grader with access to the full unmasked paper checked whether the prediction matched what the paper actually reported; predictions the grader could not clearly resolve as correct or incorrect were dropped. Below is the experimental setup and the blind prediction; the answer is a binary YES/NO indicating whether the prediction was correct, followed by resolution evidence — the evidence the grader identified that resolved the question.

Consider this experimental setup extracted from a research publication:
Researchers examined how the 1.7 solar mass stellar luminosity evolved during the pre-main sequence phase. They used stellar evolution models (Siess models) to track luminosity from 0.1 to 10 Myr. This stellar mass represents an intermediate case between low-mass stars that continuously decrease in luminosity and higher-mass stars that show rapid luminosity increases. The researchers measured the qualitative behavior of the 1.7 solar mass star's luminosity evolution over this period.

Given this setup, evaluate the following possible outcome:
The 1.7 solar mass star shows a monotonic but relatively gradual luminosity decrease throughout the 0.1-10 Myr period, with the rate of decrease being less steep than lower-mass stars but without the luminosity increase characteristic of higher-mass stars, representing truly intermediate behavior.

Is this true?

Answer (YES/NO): NO